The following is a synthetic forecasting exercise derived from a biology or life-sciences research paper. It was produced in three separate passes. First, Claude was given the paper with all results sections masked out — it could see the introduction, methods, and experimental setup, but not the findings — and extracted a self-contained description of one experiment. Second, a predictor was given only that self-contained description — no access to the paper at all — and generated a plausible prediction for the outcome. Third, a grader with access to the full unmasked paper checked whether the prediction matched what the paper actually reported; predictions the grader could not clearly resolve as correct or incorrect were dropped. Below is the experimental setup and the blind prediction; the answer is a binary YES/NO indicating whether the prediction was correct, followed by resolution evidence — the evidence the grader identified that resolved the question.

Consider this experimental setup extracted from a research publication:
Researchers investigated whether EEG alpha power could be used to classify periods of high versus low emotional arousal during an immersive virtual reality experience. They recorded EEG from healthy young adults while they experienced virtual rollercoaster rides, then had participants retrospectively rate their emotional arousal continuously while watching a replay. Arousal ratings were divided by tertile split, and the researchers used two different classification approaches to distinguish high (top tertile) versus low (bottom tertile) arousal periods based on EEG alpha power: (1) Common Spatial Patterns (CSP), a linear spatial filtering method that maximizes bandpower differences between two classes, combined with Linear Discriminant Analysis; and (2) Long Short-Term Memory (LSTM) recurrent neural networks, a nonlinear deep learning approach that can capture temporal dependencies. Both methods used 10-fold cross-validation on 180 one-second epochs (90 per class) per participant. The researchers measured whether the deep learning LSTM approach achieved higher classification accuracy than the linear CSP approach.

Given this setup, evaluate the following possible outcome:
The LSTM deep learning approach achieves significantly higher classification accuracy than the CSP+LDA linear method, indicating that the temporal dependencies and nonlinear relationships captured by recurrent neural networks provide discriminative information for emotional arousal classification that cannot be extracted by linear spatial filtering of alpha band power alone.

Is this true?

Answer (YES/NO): NO